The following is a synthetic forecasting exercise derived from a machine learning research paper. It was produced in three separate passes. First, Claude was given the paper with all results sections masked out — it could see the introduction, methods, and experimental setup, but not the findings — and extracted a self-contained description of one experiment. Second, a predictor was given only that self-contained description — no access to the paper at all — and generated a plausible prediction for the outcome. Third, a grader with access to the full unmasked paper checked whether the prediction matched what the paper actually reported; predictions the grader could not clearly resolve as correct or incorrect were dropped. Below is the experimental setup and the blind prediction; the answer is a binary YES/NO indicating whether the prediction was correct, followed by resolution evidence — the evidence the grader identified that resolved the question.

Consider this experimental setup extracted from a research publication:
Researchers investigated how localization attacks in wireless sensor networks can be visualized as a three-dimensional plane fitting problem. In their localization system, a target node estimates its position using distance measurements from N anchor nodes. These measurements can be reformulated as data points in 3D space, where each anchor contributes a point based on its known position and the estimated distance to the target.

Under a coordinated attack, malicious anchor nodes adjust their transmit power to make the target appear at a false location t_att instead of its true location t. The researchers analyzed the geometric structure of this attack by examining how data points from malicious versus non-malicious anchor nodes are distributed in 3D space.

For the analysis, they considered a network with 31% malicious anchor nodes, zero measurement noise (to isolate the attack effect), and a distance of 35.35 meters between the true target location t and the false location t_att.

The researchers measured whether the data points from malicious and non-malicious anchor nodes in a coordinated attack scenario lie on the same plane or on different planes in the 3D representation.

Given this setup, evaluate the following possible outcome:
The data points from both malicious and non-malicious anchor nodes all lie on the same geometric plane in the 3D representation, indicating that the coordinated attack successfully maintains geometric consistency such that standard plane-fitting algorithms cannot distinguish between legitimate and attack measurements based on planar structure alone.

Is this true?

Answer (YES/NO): NO